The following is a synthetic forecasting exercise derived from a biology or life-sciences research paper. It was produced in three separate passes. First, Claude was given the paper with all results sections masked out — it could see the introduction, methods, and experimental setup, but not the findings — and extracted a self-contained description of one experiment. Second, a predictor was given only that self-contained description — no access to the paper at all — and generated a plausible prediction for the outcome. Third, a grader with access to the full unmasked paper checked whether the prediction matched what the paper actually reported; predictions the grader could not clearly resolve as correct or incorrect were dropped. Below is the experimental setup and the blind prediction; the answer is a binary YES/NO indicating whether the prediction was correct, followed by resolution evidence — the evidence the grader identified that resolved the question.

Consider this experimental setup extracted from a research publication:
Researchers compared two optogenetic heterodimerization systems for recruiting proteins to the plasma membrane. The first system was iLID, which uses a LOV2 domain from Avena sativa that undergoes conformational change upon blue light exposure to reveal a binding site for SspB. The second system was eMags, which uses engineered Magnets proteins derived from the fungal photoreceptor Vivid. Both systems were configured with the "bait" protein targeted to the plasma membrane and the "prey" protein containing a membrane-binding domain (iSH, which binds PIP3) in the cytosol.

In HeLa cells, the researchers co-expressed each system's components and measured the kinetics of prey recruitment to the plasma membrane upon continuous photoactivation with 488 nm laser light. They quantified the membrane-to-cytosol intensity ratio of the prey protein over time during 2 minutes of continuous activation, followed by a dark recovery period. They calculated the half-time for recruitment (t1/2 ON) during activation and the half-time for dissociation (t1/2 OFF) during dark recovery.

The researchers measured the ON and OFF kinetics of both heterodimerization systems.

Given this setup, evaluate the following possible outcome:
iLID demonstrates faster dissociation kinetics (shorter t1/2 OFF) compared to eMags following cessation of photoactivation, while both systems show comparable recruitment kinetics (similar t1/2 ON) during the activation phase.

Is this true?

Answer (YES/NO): NO